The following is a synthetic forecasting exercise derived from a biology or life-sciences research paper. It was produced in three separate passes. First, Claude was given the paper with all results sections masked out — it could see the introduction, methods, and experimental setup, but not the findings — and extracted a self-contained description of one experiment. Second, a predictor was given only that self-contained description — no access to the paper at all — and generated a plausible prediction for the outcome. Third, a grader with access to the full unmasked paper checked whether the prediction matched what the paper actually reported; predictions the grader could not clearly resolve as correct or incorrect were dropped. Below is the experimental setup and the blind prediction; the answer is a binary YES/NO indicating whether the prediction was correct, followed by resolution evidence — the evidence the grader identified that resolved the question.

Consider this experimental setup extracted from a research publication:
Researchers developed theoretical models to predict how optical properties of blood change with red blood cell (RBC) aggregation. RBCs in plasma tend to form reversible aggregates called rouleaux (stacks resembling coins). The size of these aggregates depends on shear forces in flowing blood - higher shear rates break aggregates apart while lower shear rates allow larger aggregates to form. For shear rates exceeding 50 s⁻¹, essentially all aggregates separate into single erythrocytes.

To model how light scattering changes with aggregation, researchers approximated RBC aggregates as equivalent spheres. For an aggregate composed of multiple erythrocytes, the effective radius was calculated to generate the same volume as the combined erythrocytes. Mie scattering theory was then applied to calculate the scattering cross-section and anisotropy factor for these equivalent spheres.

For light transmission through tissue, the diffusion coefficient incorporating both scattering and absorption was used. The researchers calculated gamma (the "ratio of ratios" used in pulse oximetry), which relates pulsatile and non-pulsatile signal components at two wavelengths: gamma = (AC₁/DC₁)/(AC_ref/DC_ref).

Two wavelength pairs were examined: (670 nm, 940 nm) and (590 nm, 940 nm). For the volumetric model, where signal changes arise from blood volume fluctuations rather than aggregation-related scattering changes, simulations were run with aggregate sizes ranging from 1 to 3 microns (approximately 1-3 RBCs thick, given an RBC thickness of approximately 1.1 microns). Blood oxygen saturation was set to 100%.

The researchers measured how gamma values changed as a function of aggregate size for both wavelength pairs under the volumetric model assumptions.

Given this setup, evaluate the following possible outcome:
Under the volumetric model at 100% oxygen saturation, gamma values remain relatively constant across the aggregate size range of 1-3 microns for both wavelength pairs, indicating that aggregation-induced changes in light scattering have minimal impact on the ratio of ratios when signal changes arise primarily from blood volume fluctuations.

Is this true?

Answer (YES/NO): NO